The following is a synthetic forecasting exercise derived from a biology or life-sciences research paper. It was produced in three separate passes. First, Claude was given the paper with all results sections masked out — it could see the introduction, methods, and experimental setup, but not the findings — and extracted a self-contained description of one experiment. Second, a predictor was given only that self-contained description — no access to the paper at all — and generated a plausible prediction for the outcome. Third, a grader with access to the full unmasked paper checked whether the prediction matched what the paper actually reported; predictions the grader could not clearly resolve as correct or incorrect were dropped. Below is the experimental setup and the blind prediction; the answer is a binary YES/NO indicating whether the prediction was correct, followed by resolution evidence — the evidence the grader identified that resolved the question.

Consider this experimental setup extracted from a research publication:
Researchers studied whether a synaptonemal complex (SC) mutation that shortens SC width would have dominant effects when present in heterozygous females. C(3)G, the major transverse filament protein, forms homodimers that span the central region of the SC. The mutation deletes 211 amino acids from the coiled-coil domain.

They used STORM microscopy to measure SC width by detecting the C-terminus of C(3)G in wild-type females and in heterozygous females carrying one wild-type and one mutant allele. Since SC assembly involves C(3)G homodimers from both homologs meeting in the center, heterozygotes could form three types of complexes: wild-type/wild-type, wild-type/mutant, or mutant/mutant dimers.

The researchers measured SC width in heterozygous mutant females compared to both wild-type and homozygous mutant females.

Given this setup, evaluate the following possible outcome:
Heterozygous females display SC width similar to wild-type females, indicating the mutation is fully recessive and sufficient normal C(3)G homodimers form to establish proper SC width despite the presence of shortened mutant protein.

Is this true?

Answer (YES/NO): NO